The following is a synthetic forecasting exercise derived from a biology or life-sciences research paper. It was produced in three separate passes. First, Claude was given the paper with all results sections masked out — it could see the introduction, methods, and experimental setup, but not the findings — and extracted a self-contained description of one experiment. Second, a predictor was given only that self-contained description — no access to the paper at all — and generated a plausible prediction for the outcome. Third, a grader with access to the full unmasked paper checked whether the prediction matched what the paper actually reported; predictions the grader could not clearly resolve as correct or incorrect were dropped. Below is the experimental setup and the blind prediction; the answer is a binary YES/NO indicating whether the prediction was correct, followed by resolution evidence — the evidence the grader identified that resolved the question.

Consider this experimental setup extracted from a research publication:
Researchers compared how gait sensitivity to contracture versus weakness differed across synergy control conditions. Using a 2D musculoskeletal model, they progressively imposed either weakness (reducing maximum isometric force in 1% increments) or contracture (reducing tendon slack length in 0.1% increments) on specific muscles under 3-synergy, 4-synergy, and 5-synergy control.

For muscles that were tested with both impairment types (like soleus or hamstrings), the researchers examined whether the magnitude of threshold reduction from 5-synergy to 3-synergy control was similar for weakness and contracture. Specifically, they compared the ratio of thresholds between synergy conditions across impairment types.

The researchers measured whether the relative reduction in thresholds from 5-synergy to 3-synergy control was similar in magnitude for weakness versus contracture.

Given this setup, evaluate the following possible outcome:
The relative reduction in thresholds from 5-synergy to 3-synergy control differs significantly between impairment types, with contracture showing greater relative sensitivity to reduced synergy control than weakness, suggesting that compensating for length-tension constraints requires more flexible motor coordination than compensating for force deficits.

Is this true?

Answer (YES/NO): YES